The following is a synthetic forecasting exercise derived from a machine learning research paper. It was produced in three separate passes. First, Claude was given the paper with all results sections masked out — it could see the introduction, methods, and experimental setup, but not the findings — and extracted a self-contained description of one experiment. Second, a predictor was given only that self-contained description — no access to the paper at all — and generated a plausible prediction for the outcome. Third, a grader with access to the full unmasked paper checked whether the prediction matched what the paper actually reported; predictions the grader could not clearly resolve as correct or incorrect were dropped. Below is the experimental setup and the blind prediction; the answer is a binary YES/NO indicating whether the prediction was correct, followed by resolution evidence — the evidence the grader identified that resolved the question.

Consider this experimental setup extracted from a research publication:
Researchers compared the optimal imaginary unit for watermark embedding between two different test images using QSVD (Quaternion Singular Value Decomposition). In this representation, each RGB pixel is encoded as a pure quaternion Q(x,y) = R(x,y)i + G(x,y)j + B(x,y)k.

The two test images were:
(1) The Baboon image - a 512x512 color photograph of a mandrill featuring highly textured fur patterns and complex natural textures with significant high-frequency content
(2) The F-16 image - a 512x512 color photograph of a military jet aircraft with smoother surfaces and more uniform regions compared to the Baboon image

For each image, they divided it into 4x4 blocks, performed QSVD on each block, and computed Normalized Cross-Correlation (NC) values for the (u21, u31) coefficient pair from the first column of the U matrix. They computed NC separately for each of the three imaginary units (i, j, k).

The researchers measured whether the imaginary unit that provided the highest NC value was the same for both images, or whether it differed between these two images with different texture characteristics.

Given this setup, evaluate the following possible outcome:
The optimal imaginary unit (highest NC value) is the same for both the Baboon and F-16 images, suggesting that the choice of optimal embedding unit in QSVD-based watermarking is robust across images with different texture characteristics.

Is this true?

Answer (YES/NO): NO